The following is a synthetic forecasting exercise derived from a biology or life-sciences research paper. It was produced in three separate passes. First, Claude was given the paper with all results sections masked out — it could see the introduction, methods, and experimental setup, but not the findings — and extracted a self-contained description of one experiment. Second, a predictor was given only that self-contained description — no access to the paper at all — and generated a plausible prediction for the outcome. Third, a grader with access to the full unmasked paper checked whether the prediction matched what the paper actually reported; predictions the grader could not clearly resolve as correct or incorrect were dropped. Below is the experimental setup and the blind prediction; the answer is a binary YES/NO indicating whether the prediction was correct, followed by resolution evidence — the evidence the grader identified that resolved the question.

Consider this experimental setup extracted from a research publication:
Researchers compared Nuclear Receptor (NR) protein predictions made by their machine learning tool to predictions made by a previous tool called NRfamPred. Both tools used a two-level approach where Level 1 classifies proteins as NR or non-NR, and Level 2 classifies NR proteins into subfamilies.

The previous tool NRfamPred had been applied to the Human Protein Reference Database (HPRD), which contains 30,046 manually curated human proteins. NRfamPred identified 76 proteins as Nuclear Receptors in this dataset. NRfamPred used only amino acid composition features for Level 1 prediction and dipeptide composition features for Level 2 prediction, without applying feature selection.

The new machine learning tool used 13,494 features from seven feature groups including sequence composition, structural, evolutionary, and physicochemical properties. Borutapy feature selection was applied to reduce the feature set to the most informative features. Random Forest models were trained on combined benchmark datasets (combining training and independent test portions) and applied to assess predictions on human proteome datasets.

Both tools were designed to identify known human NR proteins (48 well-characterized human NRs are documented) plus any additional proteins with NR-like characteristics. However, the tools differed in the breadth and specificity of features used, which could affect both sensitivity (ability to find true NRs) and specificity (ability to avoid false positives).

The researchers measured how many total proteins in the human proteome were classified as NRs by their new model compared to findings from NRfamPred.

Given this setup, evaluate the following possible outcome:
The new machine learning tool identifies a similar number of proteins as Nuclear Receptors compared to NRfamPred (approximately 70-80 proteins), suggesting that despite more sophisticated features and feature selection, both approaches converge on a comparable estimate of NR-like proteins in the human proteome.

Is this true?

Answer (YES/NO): NO